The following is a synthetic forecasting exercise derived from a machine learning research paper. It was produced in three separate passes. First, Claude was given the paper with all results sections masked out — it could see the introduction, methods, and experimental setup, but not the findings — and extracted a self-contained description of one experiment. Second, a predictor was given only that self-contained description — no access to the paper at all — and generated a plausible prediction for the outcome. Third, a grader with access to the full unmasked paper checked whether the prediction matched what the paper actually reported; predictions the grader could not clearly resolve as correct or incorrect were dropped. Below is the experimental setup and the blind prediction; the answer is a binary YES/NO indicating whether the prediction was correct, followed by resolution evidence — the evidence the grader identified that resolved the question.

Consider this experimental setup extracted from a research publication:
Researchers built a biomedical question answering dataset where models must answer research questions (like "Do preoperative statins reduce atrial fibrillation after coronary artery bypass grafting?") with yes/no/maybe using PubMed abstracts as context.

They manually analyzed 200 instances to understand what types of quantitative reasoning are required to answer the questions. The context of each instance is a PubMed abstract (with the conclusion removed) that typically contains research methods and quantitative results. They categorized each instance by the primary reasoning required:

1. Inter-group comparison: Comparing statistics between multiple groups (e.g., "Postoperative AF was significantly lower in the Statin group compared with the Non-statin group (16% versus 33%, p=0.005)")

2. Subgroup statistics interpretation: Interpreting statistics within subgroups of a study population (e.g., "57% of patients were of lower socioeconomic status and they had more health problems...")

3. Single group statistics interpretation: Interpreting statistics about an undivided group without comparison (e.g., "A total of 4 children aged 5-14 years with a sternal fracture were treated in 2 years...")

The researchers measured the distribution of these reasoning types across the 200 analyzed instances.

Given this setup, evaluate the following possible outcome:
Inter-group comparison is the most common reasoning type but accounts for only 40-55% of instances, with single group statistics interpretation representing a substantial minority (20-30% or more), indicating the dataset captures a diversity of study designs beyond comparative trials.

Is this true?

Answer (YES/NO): NO